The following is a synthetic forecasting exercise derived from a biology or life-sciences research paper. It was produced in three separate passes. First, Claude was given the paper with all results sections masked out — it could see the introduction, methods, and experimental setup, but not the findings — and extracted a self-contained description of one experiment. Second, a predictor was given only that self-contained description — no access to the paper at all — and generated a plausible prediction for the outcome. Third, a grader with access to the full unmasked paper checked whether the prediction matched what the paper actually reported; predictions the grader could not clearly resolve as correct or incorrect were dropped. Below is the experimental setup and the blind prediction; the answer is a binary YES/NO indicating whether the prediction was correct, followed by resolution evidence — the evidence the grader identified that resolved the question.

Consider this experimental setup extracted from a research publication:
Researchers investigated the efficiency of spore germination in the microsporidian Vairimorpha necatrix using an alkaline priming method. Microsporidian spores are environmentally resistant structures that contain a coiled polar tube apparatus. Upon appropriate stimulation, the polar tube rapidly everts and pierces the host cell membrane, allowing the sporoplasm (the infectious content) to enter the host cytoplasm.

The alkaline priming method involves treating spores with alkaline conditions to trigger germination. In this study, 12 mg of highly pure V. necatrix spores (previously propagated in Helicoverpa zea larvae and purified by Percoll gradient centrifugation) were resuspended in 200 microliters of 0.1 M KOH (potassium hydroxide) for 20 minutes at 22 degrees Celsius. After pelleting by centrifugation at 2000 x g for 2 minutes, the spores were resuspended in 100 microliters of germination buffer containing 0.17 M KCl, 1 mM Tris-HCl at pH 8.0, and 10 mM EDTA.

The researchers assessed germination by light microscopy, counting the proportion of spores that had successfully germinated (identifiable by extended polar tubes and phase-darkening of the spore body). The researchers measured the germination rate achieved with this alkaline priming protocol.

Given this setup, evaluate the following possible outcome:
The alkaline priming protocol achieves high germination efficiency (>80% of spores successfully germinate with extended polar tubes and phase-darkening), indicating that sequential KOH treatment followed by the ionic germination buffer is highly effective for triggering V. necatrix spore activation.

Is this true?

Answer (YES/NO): YES